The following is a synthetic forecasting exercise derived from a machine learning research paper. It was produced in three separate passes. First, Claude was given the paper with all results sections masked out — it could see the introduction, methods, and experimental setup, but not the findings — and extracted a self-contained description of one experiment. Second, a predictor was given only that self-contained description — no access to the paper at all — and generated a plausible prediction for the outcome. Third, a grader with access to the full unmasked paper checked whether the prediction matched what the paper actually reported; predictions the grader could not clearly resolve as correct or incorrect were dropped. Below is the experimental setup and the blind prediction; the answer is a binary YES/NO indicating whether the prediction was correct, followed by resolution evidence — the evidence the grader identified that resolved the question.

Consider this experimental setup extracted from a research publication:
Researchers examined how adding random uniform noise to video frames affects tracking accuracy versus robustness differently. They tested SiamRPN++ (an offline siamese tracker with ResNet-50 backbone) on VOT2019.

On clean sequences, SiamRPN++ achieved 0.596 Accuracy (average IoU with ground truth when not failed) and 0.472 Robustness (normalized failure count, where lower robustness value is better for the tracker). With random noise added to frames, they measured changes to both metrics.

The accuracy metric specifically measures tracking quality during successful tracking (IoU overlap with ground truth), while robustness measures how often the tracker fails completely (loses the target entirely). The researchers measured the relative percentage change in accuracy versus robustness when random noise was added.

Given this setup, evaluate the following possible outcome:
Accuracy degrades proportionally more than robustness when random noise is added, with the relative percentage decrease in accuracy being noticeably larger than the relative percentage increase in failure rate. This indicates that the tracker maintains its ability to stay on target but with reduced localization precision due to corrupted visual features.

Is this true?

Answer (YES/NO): NO